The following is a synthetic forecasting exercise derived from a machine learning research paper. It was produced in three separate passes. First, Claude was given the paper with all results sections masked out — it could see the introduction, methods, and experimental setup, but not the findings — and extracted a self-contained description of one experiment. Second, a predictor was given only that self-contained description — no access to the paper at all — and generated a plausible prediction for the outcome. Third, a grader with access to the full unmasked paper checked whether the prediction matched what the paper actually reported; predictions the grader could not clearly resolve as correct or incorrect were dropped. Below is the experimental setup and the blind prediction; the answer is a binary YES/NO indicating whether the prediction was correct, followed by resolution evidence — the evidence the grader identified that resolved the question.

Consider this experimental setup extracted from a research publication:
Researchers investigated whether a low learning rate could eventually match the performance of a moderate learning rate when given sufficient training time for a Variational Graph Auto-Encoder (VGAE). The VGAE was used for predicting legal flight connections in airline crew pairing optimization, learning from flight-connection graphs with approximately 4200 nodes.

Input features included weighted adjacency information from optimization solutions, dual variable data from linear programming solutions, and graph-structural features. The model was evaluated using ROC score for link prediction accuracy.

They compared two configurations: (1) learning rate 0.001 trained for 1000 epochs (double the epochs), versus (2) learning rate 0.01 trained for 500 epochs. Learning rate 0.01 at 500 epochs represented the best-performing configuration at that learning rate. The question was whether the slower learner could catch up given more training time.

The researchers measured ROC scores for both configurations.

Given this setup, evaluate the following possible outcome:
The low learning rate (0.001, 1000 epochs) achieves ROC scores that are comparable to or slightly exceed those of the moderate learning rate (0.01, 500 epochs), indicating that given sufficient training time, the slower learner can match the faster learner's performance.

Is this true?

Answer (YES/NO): NO